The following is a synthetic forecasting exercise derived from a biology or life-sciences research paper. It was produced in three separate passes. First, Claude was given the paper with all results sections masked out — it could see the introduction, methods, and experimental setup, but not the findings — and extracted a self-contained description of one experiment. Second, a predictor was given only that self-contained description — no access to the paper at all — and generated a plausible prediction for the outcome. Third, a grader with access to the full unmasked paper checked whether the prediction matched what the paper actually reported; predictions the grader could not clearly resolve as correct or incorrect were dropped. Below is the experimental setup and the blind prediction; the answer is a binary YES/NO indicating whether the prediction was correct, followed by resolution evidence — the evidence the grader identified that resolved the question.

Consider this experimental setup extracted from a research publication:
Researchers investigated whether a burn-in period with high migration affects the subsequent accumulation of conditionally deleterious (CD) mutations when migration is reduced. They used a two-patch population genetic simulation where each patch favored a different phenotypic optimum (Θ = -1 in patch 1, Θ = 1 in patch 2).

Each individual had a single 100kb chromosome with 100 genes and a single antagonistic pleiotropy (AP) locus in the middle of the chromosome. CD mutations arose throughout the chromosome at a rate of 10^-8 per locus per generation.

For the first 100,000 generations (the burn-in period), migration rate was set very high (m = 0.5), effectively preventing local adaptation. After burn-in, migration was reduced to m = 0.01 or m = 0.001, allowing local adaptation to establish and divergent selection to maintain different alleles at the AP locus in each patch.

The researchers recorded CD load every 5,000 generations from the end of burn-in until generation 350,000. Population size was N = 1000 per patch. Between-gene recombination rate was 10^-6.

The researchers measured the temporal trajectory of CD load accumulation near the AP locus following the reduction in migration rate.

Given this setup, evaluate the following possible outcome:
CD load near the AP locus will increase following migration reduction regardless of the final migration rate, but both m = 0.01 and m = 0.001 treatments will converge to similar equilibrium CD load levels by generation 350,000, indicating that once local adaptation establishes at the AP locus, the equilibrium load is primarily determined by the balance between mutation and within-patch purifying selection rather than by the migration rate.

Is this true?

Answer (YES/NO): NO